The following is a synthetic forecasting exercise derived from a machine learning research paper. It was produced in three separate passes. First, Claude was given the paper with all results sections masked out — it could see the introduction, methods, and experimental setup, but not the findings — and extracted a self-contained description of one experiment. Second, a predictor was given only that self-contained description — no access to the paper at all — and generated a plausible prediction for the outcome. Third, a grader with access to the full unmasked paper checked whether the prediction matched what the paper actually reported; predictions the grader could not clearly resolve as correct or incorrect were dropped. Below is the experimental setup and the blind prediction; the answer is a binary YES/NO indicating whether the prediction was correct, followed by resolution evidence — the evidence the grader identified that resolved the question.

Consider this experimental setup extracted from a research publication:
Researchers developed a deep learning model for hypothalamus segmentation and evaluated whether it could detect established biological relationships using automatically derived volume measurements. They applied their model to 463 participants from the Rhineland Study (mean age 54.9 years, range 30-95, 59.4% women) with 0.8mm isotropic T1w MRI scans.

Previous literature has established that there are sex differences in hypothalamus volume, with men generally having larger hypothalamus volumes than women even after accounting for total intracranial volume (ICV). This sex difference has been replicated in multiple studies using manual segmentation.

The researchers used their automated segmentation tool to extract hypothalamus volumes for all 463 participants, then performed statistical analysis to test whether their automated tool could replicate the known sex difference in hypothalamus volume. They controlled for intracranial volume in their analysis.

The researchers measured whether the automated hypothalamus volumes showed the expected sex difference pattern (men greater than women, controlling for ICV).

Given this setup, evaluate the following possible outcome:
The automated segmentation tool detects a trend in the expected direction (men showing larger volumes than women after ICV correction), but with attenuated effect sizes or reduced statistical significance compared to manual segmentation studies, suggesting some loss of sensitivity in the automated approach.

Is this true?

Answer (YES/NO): NO